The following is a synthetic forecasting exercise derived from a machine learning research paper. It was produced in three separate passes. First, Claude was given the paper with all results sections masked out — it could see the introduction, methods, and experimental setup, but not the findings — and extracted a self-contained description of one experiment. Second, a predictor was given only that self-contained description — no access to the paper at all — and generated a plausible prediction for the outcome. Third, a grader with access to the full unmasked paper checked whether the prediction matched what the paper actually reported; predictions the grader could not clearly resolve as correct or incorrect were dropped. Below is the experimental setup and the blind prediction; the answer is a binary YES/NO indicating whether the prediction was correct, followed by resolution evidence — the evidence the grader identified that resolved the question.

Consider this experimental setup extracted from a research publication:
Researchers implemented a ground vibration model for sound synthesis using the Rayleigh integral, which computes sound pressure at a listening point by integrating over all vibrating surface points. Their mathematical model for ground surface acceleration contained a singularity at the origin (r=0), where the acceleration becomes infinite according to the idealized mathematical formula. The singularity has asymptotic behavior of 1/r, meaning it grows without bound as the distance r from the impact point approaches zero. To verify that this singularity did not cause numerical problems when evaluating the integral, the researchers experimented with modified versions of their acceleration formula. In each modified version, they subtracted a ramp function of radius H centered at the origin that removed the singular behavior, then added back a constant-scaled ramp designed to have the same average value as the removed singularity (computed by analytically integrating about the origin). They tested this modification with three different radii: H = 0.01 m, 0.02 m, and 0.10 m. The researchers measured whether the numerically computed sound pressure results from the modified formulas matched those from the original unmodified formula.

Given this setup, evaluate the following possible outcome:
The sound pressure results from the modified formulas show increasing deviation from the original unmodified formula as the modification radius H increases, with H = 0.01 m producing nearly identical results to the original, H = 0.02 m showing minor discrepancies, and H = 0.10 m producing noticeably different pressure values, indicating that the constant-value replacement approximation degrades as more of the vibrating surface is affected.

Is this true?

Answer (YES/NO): NO